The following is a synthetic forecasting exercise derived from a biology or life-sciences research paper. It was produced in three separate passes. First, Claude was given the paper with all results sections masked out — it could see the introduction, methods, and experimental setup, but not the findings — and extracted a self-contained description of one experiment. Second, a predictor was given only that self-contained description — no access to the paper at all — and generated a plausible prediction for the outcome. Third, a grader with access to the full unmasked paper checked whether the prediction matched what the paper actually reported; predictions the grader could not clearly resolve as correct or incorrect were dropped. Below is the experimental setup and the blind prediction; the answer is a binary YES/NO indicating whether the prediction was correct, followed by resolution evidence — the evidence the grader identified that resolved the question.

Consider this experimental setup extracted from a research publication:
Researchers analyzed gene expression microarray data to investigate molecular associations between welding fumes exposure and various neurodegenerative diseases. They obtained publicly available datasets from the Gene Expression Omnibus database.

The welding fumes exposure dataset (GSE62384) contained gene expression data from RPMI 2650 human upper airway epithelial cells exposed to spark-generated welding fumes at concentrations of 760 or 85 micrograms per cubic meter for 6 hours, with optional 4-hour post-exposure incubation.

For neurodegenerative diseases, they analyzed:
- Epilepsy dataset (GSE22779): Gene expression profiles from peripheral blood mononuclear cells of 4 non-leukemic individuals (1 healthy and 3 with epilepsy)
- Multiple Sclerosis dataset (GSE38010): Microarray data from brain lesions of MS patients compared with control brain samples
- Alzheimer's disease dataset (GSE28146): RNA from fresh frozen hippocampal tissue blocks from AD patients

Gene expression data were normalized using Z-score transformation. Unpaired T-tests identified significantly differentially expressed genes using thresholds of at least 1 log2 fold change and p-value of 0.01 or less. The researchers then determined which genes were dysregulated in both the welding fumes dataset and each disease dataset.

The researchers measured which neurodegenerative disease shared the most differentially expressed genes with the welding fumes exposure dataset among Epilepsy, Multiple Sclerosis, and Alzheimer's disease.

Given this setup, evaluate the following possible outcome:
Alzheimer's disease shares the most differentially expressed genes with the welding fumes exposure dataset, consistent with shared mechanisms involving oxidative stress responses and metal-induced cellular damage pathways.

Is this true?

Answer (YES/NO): NO